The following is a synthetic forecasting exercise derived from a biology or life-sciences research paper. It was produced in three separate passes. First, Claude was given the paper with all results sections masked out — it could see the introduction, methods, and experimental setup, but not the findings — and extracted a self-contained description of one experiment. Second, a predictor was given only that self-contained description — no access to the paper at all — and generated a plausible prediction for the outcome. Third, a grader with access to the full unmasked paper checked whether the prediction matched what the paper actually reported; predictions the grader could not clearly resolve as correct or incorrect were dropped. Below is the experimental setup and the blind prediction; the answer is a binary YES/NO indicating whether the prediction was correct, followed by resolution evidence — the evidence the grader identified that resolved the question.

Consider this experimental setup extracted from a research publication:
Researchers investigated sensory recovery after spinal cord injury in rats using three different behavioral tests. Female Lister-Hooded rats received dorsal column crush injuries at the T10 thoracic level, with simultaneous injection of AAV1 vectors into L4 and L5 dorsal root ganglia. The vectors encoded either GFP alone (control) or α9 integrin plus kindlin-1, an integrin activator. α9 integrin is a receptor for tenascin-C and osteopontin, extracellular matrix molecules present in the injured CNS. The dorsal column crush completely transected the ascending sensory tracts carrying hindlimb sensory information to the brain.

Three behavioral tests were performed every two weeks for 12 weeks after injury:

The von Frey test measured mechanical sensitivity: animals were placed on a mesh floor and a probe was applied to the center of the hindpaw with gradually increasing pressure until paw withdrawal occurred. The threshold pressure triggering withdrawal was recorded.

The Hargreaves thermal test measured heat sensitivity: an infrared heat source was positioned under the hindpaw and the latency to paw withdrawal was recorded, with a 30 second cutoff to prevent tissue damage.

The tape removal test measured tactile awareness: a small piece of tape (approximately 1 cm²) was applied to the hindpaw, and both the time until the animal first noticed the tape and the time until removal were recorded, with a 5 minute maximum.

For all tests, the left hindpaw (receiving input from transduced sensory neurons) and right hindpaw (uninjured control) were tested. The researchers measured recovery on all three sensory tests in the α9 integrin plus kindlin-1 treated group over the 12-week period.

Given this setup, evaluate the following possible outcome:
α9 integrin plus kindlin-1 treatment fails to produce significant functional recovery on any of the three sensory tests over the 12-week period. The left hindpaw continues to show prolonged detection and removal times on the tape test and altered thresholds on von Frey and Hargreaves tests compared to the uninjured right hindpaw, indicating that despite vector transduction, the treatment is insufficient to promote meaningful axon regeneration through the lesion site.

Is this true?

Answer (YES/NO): NO